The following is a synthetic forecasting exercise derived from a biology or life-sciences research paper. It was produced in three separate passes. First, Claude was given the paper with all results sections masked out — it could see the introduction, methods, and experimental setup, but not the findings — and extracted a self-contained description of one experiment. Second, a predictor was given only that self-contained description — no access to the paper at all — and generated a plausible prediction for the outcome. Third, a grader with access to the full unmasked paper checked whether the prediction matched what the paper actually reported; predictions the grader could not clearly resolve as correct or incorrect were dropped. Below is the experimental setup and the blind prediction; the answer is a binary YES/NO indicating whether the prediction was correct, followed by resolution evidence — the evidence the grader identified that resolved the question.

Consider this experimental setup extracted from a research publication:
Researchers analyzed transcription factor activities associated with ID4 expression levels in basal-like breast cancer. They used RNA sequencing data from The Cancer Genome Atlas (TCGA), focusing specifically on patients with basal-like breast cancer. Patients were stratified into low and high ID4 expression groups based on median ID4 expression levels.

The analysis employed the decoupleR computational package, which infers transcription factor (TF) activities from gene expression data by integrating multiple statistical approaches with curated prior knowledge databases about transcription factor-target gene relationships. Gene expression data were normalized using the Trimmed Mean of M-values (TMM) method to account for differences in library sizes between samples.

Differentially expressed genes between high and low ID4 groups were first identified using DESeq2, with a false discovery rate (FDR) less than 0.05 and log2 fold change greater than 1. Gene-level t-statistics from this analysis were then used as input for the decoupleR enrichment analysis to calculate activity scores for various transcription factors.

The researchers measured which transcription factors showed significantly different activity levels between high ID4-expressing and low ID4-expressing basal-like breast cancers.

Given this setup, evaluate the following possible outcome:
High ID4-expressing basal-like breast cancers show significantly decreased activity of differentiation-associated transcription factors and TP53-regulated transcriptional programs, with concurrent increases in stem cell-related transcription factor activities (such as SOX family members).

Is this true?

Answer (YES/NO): NO